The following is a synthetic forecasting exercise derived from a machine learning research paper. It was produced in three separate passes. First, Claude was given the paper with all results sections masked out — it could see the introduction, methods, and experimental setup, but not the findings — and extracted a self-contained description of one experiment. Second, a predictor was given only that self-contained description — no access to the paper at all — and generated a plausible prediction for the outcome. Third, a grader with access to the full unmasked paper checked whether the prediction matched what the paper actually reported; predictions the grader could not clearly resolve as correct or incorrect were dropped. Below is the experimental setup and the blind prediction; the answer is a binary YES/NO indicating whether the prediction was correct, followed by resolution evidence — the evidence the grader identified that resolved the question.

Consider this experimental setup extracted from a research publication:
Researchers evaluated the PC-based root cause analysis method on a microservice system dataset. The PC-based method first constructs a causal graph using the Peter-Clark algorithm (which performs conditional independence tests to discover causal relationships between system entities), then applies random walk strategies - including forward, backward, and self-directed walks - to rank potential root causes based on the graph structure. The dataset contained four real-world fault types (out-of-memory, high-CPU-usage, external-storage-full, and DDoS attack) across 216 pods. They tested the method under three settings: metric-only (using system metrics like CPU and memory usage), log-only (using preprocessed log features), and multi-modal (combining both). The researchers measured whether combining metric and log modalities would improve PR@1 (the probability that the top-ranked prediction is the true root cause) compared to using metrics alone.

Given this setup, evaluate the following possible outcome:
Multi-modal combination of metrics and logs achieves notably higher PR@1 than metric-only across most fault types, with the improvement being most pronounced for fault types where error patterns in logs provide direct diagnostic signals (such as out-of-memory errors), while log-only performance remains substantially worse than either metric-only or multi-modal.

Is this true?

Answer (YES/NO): NO